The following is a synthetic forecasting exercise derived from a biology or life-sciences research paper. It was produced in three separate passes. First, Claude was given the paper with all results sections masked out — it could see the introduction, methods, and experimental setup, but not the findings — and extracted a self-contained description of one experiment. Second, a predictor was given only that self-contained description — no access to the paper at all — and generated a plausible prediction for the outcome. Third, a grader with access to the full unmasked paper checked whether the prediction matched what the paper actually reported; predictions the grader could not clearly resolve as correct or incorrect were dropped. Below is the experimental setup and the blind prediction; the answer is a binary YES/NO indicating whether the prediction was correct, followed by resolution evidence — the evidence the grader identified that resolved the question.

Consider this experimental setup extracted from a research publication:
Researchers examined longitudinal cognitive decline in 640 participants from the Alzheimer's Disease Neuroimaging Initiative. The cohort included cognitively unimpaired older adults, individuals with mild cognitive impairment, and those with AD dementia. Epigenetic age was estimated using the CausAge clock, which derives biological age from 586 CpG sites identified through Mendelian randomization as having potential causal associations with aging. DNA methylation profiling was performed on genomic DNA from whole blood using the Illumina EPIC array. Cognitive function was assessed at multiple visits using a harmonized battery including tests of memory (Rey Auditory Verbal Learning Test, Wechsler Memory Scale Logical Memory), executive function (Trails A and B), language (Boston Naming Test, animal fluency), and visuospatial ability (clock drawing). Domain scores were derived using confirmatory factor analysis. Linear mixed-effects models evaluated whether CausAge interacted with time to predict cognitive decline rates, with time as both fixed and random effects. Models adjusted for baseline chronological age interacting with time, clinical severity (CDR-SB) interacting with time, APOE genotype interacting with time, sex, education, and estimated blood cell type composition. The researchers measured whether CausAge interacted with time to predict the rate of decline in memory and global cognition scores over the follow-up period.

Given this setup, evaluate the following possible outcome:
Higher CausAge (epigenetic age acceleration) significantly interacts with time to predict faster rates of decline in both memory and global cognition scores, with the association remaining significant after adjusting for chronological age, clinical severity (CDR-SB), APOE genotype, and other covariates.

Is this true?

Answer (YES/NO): NO